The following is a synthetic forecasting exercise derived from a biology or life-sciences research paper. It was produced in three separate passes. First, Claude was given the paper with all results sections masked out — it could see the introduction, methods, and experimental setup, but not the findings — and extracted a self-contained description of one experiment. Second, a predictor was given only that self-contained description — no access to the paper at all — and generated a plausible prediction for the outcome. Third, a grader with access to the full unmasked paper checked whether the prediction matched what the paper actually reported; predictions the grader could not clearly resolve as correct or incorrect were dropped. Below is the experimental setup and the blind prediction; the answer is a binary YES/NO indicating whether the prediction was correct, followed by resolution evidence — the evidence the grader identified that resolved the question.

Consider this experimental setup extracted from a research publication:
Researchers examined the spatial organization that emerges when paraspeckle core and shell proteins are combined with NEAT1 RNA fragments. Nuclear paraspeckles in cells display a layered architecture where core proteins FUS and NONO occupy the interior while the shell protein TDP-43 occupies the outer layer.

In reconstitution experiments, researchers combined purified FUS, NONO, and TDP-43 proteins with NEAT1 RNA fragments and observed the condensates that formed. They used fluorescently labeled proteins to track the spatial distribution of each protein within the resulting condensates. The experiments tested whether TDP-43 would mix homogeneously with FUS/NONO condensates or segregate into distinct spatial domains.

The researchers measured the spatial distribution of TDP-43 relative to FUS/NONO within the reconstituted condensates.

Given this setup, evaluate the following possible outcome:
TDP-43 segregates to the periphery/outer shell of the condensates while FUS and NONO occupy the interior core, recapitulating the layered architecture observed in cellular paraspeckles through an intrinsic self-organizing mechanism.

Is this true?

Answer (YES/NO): YES